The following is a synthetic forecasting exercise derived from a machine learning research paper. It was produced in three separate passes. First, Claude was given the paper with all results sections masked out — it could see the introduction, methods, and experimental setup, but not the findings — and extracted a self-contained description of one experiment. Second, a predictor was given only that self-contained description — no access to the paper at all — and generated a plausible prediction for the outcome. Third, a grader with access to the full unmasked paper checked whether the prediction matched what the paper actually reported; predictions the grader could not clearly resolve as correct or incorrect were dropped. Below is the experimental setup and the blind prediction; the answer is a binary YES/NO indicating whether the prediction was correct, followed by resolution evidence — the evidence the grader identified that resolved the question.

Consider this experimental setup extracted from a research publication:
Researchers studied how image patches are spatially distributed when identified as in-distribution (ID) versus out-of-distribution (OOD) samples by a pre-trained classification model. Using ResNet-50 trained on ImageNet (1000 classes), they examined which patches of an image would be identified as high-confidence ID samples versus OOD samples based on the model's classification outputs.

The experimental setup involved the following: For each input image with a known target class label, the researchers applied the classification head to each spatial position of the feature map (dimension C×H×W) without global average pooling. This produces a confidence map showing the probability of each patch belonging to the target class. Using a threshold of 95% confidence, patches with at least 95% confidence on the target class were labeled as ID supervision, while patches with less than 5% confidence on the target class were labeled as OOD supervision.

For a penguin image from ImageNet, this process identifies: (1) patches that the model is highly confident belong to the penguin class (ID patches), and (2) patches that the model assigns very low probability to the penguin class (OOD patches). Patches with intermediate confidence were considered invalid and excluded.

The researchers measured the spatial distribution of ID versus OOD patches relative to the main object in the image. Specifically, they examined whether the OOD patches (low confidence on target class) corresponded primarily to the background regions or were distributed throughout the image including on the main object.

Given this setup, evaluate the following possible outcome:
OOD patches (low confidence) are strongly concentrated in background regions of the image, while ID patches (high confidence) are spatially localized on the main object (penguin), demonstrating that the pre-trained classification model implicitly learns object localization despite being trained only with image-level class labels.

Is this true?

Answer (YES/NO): YES